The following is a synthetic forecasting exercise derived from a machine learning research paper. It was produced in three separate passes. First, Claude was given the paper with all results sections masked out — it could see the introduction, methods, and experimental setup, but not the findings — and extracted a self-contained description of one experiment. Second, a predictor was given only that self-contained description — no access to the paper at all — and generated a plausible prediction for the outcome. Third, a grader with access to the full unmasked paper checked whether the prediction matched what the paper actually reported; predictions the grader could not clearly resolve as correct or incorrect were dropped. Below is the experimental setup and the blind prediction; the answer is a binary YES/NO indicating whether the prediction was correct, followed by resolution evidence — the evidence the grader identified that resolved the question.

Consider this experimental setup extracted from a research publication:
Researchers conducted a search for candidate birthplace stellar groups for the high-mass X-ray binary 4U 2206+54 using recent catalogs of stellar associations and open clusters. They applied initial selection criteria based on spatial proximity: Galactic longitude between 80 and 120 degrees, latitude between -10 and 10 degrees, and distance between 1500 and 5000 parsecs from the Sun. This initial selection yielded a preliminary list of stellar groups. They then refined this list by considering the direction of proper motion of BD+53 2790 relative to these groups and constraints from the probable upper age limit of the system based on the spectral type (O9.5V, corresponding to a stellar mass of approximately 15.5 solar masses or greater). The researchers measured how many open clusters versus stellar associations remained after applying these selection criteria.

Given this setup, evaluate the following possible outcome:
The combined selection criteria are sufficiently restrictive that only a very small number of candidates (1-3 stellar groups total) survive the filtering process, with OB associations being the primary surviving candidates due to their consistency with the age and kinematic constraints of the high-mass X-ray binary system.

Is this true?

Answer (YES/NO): NO